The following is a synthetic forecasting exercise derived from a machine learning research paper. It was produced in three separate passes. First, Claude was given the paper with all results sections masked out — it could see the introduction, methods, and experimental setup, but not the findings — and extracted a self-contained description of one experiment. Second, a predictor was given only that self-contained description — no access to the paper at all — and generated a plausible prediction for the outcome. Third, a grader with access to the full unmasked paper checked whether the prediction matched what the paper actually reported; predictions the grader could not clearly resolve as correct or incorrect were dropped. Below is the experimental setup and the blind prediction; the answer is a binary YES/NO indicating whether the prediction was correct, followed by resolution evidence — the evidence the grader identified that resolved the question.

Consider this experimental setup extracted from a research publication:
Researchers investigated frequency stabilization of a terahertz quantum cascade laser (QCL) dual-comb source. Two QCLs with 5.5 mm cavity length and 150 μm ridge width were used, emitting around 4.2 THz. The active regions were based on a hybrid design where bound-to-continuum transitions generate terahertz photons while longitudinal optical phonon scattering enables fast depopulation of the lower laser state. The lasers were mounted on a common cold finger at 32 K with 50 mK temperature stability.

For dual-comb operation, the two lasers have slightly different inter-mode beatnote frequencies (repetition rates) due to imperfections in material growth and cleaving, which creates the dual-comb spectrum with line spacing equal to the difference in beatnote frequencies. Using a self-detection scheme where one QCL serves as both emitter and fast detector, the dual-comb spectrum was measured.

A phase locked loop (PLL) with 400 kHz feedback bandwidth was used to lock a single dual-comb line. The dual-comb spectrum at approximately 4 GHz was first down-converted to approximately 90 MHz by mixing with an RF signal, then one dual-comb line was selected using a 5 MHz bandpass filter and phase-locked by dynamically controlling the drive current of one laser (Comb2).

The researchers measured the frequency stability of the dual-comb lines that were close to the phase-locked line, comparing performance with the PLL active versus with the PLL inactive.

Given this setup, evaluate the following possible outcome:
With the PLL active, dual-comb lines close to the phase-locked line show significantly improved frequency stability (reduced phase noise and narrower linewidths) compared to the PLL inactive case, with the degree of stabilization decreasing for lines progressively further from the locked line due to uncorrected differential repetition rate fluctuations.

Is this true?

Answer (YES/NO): YES